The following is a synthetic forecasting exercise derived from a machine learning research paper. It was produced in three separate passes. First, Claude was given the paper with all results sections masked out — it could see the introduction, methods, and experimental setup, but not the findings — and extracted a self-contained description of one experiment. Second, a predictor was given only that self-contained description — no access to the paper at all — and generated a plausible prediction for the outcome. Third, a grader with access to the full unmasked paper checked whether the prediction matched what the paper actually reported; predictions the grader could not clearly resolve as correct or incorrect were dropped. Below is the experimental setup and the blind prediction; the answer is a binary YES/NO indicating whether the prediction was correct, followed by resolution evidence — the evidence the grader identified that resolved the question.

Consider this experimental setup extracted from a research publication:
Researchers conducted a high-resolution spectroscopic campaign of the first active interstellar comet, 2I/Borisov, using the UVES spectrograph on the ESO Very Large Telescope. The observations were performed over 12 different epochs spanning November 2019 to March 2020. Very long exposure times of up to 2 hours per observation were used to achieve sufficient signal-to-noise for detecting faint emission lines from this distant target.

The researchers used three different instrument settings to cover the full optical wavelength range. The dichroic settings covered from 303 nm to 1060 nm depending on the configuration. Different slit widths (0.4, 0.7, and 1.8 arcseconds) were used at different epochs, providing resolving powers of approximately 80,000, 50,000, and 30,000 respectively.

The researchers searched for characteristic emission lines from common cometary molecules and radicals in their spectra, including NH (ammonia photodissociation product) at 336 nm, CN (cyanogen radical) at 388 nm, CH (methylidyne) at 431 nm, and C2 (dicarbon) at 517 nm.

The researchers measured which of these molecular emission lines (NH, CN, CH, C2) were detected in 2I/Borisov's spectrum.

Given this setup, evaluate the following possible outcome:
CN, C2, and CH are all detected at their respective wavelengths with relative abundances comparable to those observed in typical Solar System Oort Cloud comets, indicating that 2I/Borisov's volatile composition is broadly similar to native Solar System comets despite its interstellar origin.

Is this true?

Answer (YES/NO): NO